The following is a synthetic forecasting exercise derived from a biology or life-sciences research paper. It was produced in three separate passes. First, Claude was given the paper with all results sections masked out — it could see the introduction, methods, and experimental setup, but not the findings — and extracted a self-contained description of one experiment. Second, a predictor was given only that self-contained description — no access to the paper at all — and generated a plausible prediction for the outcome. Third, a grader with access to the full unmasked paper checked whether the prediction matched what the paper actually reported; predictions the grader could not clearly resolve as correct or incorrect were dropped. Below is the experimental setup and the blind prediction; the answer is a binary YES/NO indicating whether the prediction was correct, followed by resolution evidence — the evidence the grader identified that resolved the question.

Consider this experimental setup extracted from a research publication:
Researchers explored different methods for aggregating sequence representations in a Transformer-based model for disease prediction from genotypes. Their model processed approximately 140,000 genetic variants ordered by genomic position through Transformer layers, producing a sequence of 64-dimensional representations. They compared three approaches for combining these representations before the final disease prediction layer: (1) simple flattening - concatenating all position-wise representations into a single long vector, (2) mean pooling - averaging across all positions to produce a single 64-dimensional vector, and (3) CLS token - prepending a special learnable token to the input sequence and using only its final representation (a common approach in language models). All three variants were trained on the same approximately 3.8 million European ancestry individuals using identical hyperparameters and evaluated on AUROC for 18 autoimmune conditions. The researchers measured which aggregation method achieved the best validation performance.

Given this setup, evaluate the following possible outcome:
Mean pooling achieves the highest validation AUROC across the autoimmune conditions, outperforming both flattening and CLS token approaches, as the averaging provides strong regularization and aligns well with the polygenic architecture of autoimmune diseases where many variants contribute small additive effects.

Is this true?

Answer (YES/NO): NO